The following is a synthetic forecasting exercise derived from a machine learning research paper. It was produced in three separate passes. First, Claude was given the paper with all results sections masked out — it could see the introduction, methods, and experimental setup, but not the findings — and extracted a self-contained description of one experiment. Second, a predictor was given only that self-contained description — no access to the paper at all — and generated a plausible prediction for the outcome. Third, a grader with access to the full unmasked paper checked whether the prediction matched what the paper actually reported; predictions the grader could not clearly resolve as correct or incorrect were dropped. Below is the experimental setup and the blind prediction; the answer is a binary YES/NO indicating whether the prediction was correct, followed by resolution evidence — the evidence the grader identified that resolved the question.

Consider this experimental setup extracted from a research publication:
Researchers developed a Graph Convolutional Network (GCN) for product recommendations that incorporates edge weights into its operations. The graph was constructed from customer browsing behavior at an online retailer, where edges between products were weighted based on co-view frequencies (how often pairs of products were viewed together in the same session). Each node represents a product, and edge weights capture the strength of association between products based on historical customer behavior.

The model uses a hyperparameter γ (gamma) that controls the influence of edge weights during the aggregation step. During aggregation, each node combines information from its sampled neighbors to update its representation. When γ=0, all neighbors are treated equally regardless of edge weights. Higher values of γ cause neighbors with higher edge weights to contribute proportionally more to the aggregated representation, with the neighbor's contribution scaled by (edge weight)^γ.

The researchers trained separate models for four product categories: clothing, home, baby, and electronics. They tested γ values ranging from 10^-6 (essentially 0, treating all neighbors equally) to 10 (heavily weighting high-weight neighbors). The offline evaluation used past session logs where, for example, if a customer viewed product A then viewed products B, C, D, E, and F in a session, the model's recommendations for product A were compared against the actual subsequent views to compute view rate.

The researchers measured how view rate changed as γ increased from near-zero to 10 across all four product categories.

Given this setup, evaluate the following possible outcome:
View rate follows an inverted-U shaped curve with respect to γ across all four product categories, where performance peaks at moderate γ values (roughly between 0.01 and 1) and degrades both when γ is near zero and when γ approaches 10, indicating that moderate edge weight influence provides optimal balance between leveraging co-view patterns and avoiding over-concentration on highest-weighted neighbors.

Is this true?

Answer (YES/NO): NO